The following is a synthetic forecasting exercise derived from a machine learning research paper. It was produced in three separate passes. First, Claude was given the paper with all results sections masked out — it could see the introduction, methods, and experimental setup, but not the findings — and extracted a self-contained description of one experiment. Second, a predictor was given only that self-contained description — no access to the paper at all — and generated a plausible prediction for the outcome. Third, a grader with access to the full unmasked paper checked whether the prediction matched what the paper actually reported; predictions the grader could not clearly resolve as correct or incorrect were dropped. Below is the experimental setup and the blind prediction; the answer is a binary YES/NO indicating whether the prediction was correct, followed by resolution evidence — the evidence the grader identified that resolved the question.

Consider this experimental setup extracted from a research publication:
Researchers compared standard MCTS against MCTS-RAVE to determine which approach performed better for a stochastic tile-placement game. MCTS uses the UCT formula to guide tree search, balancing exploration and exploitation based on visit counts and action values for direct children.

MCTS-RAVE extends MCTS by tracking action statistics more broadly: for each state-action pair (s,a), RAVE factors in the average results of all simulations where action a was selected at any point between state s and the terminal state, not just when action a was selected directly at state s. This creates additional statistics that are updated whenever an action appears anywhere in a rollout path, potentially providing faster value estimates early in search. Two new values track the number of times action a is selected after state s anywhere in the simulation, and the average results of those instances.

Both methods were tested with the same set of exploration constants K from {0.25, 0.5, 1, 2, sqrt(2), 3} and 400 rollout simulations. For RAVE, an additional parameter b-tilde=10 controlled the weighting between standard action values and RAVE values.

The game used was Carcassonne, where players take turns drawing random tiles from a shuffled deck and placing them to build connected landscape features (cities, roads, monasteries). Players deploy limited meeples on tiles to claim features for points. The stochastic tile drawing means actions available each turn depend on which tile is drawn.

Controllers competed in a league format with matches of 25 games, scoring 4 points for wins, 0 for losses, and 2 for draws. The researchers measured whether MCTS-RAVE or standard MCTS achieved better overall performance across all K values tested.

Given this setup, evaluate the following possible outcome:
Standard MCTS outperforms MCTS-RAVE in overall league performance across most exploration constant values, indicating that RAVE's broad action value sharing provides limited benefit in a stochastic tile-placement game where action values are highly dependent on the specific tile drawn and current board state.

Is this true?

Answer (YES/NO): YES